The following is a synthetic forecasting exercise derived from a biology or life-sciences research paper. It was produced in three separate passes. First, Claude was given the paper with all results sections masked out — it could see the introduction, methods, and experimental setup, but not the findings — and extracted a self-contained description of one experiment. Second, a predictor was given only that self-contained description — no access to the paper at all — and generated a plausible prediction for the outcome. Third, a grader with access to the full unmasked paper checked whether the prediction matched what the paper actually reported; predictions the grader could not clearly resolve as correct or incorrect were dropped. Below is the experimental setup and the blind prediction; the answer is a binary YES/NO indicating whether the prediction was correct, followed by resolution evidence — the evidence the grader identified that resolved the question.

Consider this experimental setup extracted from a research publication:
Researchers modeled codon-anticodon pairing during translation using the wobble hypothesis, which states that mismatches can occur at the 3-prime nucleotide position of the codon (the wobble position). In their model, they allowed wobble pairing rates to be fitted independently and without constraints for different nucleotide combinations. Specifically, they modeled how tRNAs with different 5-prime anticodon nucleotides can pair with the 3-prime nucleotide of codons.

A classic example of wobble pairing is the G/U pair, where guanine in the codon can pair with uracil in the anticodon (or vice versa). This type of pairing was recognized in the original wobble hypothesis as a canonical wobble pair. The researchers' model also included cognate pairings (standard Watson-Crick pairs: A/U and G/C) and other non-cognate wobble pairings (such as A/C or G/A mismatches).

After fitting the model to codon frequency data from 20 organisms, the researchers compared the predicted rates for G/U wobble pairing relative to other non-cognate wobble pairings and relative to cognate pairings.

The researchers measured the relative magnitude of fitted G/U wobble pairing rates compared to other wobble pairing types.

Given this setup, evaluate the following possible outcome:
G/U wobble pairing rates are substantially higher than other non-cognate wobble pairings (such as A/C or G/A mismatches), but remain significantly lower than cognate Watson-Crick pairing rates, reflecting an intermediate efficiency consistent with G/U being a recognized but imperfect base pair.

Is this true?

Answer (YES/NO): NO